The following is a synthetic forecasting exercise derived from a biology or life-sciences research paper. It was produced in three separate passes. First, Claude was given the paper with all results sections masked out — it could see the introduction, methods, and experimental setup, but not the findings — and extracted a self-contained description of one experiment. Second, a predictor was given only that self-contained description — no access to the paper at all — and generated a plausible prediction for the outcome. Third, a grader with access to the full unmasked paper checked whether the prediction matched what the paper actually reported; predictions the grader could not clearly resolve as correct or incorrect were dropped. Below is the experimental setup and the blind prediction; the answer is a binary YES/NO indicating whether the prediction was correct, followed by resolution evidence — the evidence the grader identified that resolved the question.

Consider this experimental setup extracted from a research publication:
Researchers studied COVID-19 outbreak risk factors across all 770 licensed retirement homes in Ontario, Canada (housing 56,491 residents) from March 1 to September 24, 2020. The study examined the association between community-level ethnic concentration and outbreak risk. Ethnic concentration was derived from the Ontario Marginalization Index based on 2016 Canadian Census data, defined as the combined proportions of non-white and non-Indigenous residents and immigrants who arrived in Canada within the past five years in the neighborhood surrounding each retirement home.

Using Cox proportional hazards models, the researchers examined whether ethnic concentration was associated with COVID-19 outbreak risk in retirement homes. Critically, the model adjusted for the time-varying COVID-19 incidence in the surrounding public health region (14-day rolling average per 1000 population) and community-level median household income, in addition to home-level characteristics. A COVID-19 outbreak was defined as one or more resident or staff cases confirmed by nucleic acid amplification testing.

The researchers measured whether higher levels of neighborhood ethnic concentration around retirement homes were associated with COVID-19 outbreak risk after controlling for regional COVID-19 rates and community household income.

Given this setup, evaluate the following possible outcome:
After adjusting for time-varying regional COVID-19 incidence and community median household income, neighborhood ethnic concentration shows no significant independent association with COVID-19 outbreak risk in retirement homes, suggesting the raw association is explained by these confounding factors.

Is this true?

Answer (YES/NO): NO